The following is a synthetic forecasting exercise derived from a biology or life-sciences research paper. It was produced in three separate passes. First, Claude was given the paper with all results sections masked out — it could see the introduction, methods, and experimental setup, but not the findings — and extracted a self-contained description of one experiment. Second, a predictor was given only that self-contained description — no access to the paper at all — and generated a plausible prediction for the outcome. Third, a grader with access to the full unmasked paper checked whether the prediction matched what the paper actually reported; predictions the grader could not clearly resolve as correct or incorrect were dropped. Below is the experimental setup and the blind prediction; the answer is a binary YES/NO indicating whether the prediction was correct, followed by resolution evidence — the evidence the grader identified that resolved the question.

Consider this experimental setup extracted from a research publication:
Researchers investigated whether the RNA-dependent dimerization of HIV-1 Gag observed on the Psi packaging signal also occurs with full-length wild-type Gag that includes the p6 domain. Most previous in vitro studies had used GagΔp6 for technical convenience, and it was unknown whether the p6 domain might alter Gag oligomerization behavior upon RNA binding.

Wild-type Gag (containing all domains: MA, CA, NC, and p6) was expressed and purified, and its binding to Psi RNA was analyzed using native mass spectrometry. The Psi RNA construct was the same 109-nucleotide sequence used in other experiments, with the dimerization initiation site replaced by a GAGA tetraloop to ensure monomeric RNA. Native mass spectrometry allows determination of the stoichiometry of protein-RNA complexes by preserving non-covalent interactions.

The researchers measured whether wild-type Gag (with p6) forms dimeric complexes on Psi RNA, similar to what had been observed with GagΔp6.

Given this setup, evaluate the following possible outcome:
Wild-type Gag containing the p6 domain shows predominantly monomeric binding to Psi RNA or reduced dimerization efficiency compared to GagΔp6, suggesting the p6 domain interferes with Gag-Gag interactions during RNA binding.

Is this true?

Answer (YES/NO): NO